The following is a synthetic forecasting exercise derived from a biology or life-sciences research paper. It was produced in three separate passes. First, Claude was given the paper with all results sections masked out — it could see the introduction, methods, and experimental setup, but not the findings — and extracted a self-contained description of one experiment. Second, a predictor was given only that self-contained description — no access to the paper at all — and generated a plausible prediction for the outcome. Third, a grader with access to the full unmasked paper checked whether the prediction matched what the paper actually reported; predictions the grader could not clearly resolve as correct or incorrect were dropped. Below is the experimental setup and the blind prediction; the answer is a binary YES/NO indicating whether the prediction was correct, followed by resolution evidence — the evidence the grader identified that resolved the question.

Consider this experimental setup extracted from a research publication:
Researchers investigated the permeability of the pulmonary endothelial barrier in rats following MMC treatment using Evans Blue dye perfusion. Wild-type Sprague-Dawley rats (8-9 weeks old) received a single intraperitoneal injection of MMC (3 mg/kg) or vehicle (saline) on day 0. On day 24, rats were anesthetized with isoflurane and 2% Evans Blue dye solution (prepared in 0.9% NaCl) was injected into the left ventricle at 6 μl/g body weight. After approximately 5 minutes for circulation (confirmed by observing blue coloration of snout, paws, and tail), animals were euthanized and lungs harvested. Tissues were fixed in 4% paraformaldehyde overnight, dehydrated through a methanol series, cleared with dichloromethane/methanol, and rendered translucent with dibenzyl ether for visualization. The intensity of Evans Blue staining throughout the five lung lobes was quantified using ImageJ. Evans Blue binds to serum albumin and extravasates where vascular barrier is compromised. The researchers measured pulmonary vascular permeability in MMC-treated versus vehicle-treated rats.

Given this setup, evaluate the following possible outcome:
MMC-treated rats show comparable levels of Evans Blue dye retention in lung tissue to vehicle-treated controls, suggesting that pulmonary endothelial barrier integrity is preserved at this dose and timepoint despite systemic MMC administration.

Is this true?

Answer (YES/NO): NO